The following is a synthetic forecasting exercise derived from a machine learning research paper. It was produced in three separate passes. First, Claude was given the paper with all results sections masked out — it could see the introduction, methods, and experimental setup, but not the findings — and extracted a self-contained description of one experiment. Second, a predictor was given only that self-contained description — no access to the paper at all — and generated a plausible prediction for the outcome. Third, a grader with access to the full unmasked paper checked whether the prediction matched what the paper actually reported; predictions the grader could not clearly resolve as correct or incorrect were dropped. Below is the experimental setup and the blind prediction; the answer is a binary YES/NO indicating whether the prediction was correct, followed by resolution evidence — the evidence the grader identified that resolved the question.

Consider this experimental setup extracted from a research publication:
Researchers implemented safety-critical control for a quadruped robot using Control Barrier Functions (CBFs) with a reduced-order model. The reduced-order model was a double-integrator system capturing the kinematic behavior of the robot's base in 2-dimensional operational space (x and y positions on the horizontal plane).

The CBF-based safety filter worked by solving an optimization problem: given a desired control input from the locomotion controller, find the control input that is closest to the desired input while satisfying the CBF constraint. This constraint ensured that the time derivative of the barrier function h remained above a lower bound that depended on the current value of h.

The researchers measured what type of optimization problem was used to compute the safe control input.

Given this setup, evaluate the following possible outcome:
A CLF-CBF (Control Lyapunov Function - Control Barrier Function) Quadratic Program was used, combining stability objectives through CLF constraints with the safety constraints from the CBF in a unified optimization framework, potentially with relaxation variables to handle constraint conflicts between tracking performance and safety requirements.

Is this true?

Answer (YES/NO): NO